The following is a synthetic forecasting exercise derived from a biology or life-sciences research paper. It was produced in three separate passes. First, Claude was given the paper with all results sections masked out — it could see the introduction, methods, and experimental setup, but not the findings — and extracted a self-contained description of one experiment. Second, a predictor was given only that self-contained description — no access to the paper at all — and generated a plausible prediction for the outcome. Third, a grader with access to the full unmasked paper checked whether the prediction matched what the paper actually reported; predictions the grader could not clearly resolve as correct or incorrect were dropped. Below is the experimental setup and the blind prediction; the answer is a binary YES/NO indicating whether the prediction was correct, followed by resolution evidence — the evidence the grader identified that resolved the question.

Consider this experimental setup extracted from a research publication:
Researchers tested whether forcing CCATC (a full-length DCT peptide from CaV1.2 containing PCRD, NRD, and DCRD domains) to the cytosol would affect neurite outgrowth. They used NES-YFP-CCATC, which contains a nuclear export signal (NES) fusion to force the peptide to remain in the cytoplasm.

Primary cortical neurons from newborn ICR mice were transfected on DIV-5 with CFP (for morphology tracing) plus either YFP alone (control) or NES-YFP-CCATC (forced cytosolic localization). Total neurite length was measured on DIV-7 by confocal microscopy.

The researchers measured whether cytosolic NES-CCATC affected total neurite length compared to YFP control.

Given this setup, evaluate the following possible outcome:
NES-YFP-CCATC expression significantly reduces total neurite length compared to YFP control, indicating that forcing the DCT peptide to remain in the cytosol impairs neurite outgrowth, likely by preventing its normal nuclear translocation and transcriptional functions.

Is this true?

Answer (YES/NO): YES